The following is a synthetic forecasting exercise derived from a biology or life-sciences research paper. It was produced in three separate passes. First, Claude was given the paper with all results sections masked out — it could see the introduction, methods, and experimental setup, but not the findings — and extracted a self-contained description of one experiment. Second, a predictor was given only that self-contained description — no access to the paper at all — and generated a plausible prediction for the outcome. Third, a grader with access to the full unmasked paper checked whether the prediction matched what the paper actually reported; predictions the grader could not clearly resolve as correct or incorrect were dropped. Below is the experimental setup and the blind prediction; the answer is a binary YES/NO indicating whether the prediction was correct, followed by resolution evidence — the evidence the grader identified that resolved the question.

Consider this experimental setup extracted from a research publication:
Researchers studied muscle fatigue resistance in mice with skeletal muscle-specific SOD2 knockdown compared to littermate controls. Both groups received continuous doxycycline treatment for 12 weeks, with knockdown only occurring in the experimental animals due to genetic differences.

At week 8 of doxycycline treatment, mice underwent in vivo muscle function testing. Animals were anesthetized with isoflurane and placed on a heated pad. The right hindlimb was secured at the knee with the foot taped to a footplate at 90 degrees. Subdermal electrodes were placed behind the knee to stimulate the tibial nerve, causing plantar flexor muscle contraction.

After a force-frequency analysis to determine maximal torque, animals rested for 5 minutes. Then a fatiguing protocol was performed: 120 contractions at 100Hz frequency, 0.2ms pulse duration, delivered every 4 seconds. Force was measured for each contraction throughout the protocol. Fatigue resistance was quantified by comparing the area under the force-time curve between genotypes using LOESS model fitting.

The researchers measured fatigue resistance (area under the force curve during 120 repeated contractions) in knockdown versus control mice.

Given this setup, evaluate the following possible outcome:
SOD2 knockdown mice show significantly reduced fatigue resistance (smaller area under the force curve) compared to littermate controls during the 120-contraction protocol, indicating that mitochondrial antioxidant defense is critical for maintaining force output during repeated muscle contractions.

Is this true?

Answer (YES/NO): YES